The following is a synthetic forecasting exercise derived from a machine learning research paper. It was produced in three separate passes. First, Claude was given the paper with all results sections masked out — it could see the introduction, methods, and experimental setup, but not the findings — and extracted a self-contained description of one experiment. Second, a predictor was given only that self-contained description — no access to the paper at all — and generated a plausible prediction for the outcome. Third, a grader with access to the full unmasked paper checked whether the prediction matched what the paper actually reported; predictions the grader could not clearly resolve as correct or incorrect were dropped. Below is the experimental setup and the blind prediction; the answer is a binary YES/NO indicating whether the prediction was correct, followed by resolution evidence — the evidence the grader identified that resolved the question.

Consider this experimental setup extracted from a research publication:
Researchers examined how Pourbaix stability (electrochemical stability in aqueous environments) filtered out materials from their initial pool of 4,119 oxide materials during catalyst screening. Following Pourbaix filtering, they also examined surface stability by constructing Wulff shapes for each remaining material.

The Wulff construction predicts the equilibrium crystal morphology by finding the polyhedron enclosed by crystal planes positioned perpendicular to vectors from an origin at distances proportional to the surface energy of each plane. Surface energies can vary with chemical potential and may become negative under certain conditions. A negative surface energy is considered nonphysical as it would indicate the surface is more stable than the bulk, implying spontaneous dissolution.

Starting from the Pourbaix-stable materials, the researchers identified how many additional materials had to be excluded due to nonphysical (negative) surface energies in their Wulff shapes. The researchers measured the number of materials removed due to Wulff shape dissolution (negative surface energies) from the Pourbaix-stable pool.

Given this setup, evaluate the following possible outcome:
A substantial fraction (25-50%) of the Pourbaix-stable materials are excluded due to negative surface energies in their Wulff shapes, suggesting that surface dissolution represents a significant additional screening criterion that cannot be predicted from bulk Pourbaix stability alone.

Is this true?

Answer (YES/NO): NO